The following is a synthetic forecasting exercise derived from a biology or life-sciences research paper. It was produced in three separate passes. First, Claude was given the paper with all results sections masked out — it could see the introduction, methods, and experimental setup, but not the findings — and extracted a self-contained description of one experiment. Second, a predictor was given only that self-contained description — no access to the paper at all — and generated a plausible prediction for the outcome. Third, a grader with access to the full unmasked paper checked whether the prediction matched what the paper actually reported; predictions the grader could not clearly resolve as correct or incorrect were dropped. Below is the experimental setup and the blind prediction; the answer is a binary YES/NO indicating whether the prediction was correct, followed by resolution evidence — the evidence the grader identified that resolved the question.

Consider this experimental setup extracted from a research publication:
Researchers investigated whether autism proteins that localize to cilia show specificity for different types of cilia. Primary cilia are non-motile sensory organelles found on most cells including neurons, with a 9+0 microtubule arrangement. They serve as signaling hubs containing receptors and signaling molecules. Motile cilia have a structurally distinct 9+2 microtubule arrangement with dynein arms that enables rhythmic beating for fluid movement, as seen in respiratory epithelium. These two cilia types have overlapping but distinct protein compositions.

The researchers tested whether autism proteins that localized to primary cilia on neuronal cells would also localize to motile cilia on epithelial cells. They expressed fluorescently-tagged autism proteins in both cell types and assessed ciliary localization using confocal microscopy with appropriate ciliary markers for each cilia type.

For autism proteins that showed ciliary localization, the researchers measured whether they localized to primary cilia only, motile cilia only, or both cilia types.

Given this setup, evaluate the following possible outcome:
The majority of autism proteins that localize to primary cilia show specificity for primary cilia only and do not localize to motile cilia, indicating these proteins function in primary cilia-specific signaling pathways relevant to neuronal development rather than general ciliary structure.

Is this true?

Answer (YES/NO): NO